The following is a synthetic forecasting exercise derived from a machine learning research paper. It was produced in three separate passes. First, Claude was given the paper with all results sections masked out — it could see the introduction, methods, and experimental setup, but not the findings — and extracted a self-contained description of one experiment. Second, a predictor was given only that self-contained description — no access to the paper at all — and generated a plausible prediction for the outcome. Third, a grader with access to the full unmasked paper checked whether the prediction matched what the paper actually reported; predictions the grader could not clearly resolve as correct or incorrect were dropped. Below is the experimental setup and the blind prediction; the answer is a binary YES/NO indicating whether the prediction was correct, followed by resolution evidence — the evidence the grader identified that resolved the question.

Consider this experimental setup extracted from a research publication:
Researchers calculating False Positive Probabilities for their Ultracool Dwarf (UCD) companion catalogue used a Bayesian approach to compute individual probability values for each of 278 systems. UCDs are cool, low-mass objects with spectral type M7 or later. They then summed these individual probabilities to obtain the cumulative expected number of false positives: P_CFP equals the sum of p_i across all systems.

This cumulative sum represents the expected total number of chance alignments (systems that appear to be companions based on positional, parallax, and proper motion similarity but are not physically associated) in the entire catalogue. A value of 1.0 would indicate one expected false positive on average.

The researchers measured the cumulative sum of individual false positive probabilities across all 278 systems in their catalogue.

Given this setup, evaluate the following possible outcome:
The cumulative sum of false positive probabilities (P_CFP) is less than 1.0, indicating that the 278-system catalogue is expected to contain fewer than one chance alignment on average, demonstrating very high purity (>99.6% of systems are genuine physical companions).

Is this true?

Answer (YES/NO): NO